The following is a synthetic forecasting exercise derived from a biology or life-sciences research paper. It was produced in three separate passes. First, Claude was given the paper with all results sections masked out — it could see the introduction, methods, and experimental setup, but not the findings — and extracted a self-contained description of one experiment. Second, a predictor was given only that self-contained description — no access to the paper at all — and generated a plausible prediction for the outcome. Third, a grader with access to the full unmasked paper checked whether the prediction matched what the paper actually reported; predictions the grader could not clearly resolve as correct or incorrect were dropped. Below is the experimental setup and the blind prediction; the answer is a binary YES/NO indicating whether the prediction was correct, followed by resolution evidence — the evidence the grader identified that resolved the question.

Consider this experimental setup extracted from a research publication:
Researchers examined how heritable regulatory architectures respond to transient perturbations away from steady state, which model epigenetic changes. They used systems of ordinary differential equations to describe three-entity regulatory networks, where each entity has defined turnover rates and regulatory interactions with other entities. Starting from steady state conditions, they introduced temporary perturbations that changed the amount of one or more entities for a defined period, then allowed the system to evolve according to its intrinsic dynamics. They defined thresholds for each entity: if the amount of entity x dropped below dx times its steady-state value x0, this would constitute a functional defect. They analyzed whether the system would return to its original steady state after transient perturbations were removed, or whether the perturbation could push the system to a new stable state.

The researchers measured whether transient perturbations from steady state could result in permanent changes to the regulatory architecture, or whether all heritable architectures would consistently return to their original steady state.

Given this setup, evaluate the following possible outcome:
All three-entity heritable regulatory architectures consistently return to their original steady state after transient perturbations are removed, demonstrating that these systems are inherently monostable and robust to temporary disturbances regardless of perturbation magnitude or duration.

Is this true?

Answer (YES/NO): NO